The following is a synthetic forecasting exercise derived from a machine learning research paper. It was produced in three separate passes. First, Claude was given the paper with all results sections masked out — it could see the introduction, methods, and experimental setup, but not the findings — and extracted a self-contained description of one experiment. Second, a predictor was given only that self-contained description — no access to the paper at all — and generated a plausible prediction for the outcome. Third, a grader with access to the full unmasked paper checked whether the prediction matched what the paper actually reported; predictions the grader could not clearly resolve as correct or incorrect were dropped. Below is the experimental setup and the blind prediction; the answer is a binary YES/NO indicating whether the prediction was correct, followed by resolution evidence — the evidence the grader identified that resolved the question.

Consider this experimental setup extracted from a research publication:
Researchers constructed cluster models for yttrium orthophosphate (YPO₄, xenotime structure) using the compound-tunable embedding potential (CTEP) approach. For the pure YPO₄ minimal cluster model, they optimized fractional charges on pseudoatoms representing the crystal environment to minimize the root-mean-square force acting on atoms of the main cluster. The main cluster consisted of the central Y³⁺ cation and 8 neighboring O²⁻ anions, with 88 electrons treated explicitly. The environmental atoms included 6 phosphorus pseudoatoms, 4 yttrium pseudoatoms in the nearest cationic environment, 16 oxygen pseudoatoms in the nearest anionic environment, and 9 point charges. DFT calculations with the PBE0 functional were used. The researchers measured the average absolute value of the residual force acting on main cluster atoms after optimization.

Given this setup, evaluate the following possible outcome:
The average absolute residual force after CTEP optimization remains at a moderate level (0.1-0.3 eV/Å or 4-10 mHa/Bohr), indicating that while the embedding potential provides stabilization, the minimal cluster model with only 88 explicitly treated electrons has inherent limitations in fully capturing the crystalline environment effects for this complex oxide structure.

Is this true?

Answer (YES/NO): NO